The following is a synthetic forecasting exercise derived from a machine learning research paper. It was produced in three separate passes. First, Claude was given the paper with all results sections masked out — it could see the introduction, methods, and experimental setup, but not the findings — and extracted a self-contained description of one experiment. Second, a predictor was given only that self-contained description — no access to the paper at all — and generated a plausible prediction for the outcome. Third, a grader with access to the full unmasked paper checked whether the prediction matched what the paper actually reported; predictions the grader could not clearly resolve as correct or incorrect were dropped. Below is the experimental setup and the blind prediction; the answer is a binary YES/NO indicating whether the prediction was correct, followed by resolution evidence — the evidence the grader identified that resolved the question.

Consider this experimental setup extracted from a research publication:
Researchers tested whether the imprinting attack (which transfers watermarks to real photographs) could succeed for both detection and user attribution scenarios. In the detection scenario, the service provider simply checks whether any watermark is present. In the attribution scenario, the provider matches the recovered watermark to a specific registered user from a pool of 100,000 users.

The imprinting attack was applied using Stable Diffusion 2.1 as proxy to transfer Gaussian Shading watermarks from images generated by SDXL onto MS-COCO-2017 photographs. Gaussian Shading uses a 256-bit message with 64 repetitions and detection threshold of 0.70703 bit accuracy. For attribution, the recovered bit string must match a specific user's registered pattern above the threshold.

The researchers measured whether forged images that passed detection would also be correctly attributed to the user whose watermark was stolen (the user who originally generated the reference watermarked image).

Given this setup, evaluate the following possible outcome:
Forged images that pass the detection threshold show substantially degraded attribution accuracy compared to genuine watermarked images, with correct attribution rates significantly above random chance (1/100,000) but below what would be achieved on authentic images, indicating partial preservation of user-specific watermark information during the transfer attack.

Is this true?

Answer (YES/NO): NO